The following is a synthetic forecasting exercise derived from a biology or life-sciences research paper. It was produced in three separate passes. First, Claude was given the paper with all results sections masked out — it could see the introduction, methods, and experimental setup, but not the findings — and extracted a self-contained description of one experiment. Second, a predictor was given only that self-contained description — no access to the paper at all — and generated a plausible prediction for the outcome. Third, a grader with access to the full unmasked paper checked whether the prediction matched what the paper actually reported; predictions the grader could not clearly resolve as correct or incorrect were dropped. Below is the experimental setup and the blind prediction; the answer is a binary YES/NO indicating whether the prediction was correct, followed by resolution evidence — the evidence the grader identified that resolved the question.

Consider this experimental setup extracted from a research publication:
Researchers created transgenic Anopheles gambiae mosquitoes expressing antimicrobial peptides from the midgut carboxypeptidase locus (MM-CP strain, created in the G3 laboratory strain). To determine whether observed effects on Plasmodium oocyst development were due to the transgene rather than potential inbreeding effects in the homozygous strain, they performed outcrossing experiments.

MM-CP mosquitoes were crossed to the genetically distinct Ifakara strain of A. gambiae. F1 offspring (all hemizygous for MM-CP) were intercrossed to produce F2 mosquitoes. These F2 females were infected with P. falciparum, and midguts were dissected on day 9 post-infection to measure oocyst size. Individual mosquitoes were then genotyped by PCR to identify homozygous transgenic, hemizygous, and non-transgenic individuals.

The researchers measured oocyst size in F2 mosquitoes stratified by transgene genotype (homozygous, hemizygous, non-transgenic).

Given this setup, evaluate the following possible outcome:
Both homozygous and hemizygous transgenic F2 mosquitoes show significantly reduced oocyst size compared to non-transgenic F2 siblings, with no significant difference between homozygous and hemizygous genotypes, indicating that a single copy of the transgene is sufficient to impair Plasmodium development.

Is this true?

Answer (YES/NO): NO